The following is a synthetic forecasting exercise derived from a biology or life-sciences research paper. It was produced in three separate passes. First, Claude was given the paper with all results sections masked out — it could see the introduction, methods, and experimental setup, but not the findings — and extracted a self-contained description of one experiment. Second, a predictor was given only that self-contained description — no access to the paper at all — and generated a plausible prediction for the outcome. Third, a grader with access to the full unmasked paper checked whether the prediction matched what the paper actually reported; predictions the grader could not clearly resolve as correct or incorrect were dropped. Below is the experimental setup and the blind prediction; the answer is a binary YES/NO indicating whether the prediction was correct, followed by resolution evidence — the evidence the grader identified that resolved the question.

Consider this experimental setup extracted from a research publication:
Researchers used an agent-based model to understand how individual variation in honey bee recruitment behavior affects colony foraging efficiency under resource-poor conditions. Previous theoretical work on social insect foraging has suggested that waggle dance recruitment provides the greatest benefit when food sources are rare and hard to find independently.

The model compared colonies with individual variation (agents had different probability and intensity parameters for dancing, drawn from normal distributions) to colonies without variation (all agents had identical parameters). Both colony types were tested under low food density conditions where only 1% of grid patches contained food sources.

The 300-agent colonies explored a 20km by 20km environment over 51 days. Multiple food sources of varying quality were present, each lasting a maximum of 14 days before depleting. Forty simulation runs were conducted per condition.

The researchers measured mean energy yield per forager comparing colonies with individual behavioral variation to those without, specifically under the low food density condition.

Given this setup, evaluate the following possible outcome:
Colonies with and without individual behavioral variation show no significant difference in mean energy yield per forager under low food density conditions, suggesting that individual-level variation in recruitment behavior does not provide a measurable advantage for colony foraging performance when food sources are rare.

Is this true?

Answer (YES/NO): YES